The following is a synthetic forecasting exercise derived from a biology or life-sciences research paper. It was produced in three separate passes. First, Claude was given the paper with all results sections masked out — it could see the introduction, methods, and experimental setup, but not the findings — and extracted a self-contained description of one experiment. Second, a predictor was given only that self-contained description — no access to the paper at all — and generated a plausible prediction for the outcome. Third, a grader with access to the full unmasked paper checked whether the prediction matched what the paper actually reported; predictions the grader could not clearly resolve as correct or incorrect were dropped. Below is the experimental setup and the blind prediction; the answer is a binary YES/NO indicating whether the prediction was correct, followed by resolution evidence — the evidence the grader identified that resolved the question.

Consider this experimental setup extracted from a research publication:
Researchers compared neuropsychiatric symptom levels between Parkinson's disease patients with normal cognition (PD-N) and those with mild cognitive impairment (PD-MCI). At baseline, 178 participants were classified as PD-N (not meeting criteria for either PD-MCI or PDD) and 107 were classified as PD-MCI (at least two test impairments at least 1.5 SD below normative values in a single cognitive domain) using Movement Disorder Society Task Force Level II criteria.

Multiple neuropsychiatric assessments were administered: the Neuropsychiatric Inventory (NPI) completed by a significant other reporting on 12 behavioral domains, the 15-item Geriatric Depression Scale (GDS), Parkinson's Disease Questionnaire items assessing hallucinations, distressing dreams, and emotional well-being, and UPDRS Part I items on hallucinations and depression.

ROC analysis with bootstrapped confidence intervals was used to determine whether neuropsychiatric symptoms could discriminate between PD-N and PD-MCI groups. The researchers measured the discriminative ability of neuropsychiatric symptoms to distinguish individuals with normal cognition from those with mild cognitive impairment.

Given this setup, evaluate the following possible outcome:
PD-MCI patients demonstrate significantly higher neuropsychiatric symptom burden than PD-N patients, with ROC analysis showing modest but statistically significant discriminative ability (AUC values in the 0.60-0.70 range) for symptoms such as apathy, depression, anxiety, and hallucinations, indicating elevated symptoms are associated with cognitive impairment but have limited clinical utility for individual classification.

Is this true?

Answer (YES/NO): NO